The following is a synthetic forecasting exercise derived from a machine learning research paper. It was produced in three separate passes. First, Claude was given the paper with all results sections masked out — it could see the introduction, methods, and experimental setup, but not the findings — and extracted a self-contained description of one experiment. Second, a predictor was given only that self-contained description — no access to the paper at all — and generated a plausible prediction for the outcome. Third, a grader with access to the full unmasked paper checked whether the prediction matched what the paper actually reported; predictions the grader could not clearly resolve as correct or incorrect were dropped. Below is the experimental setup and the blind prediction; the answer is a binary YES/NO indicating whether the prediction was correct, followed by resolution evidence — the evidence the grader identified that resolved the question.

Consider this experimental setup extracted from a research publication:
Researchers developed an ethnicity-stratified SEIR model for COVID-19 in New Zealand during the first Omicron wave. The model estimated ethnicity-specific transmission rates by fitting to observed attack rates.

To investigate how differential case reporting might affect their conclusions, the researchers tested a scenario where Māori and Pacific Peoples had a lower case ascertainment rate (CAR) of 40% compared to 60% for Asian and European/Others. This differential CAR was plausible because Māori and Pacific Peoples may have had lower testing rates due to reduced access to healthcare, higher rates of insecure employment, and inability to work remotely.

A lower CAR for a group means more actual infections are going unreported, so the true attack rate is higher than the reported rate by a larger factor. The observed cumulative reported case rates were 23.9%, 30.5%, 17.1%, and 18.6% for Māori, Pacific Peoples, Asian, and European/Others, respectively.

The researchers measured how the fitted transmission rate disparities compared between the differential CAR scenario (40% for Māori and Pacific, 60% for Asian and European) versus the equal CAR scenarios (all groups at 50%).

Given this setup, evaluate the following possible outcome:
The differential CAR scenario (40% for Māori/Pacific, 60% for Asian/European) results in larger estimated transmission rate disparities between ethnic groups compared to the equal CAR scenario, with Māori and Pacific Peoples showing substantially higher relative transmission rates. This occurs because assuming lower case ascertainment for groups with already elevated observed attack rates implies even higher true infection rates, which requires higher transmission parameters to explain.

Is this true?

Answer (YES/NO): YES